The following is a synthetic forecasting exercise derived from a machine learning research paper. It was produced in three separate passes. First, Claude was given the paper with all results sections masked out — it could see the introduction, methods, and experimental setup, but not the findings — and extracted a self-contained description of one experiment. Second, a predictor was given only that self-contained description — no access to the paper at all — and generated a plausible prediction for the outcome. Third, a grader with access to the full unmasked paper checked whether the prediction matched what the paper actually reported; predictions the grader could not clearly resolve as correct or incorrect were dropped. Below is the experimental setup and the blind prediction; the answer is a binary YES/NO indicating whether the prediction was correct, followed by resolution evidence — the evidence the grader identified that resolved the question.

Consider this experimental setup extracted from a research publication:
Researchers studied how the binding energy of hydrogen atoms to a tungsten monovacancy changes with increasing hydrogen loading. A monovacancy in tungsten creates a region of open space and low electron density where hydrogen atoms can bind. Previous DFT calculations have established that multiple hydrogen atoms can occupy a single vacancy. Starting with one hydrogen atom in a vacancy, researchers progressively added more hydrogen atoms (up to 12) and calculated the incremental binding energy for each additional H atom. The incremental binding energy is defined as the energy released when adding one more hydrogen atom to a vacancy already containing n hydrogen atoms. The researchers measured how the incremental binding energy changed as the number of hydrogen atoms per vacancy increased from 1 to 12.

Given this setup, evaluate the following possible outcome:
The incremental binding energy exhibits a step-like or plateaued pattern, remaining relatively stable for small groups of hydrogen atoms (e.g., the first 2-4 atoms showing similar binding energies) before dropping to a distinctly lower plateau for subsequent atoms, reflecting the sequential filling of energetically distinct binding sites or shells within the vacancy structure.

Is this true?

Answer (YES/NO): NO